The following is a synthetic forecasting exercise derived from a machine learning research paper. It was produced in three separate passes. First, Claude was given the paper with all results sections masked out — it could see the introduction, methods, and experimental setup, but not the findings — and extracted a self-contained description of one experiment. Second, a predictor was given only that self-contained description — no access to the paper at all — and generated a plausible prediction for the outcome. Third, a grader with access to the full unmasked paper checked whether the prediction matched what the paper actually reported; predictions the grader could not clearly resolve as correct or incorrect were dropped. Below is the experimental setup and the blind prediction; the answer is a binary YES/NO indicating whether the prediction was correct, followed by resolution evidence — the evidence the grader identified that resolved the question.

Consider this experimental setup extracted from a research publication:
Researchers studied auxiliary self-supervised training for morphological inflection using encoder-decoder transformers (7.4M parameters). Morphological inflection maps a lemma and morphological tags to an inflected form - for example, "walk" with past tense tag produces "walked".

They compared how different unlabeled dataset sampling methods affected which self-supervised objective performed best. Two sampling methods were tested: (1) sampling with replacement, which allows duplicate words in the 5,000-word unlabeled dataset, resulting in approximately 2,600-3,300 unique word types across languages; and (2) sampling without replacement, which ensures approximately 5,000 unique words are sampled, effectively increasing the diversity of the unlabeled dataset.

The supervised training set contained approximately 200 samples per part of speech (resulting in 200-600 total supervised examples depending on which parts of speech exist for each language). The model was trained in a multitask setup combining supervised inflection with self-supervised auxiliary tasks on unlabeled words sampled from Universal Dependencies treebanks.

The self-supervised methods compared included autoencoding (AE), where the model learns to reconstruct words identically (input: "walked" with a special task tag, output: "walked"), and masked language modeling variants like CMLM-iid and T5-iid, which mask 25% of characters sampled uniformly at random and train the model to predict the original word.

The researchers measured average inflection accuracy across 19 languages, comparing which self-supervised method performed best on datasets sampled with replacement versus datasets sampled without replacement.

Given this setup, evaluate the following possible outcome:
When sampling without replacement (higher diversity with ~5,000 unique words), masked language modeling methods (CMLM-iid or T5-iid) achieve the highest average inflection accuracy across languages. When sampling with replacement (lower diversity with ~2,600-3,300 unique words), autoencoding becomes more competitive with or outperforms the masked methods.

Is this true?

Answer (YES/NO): YES